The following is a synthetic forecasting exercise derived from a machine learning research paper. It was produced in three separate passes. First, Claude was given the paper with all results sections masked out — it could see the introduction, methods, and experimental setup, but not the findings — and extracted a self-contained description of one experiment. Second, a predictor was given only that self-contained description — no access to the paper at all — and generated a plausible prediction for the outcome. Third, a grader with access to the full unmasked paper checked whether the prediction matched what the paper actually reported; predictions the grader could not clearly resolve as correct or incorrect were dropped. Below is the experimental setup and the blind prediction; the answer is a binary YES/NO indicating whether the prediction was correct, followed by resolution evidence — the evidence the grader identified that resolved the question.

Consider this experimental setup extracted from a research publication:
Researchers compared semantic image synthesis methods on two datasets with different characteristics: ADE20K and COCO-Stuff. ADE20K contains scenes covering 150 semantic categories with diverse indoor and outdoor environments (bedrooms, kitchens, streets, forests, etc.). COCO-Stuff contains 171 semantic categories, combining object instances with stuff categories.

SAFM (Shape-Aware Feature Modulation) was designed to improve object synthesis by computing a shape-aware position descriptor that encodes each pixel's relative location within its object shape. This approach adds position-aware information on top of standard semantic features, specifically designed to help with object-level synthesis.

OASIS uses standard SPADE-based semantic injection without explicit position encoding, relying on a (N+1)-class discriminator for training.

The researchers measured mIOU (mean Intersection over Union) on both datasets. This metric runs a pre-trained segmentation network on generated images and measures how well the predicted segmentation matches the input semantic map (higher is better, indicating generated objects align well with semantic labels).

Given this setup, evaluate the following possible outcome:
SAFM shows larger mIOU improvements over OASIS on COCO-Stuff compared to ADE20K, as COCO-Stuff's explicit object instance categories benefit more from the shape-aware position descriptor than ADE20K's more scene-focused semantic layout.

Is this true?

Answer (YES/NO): NO